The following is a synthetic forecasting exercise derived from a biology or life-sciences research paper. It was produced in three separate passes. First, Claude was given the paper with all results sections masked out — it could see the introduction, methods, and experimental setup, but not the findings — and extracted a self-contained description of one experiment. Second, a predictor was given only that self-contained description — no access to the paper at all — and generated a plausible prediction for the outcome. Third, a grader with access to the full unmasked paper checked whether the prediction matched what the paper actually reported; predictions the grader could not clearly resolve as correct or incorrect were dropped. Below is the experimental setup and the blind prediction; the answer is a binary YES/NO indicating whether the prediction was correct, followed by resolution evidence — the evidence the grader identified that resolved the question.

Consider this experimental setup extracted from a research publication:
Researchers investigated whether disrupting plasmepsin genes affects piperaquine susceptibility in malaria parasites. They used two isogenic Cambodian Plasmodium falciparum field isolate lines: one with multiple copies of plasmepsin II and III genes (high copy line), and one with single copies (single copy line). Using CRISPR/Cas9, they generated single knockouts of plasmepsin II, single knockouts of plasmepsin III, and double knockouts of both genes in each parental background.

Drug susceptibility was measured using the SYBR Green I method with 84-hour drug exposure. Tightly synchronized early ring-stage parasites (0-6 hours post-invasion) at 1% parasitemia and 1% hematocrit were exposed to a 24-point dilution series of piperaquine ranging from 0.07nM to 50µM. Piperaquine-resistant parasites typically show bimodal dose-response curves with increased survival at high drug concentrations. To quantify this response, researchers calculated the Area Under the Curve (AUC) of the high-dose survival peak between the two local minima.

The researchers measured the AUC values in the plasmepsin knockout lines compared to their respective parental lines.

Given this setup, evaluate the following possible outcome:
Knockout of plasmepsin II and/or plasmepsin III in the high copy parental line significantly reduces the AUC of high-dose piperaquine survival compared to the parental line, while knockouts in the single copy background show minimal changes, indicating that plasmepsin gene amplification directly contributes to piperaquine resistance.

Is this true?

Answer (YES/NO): NO